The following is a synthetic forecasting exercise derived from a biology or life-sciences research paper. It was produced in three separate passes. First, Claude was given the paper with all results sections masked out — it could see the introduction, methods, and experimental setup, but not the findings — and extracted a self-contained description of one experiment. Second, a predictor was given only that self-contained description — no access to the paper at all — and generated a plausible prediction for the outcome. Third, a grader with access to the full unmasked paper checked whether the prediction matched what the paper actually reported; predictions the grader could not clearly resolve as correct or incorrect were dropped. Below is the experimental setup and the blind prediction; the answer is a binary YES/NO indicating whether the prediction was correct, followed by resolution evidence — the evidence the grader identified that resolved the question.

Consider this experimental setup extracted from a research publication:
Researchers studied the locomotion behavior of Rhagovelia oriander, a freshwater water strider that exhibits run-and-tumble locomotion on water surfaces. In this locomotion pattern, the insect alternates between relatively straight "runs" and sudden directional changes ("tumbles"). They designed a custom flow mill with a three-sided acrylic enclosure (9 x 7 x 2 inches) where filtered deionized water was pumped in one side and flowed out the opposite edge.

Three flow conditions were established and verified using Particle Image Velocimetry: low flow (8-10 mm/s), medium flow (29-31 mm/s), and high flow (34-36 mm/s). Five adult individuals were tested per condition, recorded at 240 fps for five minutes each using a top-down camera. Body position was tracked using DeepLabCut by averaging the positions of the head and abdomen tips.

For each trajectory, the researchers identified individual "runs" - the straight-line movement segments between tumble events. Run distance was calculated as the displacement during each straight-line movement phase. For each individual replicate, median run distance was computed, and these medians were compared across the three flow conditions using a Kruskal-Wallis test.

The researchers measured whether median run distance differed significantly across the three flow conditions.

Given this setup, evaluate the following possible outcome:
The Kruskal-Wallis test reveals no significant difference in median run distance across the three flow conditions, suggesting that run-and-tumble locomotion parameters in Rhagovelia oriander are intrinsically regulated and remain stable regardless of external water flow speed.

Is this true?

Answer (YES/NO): YES